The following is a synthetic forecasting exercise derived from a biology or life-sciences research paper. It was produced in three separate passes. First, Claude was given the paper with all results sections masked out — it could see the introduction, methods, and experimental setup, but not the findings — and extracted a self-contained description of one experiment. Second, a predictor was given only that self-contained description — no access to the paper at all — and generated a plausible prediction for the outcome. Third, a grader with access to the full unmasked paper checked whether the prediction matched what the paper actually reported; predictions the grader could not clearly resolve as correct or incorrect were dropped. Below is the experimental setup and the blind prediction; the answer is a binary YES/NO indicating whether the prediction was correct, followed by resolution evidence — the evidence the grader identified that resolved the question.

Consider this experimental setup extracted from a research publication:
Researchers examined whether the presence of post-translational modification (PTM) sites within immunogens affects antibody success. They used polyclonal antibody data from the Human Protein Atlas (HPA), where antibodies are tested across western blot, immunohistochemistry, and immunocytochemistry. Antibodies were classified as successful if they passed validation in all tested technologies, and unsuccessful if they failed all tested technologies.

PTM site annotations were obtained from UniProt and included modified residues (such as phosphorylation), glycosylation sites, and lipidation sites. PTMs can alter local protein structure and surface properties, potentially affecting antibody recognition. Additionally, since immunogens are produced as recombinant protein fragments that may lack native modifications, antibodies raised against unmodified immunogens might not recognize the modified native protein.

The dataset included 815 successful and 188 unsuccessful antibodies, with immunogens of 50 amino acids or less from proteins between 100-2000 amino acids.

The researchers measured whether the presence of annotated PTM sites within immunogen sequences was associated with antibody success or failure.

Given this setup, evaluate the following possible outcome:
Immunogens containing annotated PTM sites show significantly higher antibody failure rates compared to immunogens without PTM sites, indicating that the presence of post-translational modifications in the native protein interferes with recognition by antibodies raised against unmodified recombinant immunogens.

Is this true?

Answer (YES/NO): NO